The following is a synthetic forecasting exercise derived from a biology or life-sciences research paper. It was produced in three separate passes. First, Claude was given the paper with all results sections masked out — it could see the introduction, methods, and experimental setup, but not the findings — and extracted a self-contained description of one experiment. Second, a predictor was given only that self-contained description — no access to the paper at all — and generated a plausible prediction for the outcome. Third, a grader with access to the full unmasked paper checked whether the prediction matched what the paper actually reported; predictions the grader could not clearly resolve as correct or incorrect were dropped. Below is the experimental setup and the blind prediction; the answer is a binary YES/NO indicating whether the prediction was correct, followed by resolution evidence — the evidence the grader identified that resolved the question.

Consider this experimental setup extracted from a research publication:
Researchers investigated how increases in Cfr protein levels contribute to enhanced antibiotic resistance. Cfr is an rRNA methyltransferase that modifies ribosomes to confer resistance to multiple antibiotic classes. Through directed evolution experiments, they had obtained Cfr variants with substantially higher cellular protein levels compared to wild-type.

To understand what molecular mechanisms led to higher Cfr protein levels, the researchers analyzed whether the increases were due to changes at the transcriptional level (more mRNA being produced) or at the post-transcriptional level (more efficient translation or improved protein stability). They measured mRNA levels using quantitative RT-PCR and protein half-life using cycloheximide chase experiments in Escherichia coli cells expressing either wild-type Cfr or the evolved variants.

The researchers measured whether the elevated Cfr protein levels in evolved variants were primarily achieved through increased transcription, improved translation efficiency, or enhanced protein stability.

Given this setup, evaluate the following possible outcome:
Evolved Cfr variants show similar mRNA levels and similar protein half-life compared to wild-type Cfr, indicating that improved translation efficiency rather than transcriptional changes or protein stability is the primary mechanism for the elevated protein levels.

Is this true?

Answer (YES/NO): NO